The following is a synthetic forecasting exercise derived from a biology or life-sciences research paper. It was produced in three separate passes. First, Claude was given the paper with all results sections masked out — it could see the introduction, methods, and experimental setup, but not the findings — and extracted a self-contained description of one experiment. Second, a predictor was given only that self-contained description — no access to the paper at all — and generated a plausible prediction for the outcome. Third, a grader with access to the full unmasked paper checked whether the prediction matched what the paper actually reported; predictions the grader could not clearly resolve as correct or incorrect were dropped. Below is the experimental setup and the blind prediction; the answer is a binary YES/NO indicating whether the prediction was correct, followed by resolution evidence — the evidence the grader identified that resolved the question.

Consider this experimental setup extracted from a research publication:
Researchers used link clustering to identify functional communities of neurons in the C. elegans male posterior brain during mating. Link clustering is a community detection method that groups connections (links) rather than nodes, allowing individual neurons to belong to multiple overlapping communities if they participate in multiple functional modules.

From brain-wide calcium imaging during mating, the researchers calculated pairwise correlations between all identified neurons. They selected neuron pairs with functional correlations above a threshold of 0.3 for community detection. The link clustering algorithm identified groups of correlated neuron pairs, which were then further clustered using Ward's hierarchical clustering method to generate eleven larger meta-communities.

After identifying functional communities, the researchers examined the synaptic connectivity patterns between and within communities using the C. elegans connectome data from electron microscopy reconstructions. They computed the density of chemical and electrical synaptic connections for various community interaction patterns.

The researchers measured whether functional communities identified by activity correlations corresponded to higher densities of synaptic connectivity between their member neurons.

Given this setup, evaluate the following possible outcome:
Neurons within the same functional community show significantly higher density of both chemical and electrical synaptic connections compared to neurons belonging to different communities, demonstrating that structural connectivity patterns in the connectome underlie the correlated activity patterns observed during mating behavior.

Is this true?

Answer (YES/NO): YES